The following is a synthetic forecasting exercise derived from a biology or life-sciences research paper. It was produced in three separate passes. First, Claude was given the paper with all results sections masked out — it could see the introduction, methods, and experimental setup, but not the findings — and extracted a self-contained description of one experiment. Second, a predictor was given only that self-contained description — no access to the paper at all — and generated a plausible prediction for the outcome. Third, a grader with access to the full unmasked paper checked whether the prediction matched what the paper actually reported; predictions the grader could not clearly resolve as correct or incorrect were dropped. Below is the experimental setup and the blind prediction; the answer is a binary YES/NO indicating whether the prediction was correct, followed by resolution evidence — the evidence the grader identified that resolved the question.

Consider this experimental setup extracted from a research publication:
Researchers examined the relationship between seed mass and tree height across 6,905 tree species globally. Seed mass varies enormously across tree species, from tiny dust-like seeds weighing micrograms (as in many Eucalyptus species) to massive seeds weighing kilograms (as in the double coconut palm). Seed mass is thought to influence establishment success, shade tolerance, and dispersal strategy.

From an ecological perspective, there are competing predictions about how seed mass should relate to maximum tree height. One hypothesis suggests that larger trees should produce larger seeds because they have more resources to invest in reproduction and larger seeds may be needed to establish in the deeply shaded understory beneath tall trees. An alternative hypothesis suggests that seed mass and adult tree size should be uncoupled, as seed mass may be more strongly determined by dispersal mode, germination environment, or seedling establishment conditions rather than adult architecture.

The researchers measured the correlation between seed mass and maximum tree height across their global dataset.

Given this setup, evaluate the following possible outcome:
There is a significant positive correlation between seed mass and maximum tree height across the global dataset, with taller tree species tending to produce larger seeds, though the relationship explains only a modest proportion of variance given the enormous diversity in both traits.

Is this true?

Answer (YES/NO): NO